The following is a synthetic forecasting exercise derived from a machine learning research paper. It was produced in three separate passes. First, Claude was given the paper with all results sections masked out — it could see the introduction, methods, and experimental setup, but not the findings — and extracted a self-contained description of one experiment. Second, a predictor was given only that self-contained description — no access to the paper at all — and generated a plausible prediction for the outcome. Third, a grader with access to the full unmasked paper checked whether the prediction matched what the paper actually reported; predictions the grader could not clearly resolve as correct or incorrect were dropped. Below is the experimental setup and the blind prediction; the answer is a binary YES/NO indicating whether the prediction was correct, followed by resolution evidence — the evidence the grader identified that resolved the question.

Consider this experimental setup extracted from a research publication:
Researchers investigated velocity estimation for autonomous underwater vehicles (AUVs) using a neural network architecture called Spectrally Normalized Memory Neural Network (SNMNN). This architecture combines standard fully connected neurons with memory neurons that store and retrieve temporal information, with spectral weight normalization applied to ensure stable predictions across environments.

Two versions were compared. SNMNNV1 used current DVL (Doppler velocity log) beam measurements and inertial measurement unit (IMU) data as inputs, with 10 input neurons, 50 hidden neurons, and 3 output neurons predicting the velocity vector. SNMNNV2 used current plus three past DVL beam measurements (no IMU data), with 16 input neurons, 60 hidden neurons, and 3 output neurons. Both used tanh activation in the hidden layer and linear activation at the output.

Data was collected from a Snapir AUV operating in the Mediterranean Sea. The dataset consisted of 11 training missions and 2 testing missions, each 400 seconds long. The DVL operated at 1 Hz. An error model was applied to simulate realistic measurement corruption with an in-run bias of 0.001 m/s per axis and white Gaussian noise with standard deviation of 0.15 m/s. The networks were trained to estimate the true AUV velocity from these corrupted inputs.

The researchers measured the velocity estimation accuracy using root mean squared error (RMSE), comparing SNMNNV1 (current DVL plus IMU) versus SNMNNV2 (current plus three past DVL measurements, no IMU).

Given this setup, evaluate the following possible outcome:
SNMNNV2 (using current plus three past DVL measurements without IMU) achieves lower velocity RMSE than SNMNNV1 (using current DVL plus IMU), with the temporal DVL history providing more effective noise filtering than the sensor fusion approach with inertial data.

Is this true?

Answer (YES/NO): YES